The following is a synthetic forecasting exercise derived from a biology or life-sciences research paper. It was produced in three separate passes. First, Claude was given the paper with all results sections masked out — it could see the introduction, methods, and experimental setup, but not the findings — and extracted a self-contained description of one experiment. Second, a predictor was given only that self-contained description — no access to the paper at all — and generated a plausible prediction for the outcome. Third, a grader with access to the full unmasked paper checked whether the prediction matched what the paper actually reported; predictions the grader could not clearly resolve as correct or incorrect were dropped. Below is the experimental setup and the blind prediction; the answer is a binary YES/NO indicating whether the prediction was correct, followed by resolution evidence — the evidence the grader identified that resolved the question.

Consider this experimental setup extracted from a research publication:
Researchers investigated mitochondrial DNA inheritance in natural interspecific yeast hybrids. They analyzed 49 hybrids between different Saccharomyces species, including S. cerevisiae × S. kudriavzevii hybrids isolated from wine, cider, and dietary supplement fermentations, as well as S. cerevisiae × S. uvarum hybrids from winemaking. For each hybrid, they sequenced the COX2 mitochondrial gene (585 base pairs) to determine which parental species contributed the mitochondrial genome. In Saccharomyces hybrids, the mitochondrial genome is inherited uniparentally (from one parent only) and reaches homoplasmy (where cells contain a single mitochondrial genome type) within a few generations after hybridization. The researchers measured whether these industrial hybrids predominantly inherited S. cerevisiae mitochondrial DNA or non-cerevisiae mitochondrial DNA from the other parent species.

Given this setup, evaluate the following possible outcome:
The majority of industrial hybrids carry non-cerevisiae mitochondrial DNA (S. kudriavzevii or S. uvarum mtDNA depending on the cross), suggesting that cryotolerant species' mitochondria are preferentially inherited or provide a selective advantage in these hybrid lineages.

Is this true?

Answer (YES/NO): YES